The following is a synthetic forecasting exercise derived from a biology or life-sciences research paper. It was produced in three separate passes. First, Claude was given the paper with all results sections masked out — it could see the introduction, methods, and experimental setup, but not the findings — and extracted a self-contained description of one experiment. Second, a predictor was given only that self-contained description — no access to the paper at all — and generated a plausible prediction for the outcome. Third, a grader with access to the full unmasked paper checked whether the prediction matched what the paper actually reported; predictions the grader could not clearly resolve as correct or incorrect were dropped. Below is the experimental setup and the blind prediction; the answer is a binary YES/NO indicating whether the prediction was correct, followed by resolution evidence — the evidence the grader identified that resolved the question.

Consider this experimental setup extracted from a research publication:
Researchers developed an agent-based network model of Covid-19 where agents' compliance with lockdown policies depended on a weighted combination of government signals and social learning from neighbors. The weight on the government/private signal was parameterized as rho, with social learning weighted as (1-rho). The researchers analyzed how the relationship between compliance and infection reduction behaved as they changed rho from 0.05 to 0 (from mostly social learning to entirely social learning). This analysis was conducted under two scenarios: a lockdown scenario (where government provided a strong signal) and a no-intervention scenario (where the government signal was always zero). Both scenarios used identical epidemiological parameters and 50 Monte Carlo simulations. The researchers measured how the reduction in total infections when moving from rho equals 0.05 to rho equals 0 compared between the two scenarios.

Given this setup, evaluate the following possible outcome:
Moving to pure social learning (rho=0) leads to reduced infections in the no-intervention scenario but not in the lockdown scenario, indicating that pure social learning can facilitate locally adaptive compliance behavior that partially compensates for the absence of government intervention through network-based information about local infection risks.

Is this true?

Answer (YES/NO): NO